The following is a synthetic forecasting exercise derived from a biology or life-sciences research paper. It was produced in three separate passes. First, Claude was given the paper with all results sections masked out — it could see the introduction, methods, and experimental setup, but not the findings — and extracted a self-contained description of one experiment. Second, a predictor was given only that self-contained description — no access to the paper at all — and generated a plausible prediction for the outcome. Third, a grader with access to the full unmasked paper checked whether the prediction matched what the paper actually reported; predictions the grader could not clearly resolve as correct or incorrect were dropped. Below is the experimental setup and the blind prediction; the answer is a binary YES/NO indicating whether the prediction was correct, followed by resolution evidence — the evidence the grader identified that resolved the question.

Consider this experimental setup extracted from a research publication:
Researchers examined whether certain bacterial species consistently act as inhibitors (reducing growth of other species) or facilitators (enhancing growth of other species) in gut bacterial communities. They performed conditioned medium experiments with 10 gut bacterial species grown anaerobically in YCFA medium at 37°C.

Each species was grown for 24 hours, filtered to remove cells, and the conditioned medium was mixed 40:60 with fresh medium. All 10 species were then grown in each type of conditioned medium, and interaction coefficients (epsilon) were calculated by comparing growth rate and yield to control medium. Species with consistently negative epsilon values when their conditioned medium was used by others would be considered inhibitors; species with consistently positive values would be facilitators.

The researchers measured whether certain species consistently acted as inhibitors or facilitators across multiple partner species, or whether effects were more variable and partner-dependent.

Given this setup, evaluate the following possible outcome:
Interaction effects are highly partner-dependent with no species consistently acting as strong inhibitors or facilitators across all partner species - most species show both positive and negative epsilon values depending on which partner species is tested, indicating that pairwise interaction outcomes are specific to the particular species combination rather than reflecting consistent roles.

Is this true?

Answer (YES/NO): NO